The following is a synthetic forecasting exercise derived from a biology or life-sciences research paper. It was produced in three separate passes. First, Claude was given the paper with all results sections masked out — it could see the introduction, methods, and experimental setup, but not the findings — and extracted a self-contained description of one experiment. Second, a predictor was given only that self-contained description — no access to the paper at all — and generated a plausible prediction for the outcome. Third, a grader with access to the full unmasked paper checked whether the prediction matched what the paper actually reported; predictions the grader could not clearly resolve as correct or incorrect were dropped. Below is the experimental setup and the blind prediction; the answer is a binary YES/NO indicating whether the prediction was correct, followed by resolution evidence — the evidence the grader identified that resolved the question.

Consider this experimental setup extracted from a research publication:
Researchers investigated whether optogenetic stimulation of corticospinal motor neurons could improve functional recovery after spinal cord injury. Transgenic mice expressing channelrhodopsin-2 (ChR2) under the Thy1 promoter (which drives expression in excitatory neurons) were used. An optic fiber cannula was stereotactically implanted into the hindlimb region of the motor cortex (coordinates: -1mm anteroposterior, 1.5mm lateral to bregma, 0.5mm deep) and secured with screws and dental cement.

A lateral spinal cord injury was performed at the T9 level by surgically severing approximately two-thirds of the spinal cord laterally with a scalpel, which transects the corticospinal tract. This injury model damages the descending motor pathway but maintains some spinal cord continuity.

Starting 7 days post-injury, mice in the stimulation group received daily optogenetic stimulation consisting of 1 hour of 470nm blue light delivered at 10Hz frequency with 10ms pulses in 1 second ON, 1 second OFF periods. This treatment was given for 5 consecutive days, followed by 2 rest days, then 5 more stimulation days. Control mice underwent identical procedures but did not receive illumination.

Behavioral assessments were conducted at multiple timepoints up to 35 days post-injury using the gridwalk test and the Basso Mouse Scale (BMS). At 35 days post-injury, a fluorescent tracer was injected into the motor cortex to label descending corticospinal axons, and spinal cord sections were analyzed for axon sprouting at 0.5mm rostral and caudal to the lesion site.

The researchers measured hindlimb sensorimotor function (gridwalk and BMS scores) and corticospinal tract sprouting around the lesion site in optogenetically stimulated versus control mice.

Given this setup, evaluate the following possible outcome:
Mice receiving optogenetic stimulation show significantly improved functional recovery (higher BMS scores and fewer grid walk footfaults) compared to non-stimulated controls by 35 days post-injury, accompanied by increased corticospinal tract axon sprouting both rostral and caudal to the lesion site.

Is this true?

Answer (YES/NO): NO